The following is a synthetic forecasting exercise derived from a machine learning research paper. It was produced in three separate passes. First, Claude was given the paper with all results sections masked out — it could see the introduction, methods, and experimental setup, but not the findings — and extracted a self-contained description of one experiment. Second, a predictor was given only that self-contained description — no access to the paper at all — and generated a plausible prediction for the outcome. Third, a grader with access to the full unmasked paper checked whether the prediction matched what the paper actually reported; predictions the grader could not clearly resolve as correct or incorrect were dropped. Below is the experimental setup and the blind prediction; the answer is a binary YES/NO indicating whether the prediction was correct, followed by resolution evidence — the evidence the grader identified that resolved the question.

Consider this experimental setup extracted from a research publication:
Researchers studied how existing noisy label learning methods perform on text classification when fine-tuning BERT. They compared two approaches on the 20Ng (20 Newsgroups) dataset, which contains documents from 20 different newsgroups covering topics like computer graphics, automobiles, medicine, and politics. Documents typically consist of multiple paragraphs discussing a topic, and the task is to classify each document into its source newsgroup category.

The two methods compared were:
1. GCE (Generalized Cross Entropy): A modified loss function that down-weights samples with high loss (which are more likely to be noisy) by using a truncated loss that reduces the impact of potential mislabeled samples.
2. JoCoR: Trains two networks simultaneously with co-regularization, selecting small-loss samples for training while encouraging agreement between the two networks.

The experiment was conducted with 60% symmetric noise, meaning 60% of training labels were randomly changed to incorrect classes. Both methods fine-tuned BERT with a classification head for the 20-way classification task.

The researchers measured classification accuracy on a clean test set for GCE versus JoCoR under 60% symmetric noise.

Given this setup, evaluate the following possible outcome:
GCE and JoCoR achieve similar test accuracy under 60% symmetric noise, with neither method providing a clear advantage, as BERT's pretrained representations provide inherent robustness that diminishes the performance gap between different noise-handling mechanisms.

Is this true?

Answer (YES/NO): NO